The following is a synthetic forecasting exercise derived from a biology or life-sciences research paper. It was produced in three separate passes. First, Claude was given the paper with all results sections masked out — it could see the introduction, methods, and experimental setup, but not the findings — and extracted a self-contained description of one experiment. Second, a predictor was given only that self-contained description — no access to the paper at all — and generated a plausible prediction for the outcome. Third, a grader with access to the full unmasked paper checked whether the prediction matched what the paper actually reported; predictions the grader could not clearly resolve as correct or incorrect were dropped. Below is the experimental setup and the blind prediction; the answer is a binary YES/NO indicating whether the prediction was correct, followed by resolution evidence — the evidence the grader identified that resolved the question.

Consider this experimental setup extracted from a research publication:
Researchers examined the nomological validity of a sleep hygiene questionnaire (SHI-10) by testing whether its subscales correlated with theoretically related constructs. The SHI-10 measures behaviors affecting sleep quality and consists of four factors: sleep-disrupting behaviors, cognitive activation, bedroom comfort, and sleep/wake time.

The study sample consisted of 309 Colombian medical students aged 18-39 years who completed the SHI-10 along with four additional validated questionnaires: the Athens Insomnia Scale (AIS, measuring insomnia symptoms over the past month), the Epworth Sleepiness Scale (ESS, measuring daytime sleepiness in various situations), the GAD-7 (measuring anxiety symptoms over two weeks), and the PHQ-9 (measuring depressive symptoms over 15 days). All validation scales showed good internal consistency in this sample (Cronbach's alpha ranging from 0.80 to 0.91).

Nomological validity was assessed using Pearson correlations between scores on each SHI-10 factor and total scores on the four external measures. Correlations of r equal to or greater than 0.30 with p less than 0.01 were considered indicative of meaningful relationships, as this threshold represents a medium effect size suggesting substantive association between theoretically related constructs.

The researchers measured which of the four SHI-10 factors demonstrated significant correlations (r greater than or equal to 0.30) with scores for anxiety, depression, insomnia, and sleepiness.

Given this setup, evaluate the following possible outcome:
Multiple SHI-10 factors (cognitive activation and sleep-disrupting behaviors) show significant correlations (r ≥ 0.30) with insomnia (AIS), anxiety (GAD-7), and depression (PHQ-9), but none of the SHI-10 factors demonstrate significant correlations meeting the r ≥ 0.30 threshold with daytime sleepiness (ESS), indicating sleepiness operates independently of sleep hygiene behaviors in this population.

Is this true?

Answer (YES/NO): NO